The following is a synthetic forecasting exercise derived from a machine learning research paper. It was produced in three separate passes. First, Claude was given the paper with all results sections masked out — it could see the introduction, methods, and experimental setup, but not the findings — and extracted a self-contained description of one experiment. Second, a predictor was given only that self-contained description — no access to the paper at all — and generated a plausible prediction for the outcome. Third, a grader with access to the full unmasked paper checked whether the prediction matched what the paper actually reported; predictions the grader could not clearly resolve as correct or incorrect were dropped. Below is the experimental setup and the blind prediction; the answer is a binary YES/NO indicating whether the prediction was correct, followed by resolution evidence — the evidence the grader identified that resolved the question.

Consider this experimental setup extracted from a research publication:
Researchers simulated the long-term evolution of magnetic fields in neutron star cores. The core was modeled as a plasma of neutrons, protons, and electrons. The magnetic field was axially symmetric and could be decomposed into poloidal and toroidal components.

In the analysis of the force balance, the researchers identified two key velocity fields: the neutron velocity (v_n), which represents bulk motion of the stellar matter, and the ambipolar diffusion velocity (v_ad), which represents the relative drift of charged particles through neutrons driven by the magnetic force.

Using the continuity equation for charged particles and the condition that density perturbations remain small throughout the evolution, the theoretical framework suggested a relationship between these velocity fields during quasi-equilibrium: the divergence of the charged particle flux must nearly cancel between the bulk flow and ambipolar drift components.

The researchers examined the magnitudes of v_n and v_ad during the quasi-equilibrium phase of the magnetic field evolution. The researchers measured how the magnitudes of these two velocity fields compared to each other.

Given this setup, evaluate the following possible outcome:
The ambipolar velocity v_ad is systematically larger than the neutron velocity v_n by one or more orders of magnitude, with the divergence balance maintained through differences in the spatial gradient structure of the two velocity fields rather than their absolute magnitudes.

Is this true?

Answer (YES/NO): NO